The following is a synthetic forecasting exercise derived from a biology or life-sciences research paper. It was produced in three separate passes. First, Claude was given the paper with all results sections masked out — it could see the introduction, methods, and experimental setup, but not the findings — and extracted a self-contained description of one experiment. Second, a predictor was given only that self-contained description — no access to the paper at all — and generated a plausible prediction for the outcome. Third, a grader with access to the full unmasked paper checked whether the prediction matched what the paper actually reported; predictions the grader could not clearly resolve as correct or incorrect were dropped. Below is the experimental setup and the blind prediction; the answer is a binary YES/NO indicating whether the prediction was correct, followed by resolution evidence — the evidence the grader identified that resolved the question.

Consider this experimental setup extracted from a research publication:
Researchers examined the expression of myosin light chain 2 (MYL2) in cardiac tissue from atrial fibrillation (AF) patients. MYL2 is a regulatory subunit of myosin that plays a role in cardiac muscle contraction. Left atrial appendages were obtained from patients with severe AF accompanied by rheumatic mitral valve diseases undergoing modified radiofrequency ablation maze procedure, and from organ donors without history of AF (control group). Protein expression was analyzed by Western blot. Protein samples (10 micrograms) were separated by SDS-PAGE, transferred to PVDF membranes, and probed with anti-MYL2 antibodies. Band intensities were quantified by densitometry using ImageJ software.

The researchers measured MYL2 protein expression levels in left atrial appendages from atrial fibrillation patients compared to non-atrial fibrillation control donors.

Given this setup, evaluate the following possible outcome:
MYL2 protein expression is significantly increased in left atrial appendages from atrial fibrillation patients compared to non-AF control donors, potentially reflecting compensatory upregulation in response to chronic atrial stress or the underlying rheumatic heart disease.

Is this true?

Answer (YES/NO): NO